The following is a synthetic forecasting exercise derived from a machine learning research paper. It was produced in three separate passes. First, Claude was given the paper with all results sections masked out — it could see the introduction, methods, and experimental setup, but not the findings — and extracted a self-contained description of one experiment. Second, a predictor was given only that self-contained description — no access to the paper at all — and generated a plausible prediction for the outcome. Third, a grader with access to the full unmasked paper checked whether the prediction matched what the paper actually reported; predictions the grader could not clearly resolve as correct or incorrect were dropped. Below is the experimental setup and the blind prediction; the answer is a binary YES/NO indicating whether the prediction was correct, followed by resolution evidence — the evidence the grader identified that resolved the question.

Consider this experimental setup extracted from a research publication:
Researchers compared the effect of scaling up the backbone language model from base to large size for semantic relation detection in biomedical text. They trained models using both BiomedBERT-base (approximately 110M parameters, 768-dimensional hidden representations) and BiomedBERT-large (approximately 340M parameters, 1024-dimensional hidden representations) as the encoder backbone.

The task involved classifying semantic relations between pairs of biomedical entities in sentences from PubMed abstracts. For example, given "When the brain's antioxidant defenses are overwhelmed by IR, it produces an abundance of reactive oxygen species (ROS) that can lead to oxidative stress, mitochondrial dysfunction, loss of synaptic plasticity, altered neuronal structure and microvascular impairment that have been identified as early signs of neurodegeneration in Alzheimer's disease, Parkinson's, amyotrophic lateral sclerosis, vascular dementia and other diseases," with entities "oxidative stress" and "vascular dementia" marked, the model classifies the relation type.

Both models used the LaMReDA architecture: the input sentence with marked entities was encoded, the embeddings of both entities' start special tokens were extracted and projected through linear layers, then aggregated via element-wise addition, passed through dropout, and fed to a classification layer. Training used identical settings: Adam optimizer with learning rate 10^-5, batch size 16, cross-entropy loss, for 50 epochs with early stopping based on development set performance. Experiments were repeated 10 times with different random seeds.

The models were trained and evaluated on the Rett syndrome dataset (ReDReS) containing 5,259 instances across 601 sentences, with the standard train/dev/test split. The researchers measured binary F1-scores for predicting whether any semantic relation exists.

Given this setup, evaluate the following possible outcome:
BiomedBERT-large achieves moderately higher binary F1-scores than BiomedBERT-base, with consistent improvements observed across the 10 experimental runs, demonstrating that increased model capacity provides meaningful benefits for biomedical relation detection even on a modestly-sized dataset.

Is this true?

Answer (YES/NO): NO